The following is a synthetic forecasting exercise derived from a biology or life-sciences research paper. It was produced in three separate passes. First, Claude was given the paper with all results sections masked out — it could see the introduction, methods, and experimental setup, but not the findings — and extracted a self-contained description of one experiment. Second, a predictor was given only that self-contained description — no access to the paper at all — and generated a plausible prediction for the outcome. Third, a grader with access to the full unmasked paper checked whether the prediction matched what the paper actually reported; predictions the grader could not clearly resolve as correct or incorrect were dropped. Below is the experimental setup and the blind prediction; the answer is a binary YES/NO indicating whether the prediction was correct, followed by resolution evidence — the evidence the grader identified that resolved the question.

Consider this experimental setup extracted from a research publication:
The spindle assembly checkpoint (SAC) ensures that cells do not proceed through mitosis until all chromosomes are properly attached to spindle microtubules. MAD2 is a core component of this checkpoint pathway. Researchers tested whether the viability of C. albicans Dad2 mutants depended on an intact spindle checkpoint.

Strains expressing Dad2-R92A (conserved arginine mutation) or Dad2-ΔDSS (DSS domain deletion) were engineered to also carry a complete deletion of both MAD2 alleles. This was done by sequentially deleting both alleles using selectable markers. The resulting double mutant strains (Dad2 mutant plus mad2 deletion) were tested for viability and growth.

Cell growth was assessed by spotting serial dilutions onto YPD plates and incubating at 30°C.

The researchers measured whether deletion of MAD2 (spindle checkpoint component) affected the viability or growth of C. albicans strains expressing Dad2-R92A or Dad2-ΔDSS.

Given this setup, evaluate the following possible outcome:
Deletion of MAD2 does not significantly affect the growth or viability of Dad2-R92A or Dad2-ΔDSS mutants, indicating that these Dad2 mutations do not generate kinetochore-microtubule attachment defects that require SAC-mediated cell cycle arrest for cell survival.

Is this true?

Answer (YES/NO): NO